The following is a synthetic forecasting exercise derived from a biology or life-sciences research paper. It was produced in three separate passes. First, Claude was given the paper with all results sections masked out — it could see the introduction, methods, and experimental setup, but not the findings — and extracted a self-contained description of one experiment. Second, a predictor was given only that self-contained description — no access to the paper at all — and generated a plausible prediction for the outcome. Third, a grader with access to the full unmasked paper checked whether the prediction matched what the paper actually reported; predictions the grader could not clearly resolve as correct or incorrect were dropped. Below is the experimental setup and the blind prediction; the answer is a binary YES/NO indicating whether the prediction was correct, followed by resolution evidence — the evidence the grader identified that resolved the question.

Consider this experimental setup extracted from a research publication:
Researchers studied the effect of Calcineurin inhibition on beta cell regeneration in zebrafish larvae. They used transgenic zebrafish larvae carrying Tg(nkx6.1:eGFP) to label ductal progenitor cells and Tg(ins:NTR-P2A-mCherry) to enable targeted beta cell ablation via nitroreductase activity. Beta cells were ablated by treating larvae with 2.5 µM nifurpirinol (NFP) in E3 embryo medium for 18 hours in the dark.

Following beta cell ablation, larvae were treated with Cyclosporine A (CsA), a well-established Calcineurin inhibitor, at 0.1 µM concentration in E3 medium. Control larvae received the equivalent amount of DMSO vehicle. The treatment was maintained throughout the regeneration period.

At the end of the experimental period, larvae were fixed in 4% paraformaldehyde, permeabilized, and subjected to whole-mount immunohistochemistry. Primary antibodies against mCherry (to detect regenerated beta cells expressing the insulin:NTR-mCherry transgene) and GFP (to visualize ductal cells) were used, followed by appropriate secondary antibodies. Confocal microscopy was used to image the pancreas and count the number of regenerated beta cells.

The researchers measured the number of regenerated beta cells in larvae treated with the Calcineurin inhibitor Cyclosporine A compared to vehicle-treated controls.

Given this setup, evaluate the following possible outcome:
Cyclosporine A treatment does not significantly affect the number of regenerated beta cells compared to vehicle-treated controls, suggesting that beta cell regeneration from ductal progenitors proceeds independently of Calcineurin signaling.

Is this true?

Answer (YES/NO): NO